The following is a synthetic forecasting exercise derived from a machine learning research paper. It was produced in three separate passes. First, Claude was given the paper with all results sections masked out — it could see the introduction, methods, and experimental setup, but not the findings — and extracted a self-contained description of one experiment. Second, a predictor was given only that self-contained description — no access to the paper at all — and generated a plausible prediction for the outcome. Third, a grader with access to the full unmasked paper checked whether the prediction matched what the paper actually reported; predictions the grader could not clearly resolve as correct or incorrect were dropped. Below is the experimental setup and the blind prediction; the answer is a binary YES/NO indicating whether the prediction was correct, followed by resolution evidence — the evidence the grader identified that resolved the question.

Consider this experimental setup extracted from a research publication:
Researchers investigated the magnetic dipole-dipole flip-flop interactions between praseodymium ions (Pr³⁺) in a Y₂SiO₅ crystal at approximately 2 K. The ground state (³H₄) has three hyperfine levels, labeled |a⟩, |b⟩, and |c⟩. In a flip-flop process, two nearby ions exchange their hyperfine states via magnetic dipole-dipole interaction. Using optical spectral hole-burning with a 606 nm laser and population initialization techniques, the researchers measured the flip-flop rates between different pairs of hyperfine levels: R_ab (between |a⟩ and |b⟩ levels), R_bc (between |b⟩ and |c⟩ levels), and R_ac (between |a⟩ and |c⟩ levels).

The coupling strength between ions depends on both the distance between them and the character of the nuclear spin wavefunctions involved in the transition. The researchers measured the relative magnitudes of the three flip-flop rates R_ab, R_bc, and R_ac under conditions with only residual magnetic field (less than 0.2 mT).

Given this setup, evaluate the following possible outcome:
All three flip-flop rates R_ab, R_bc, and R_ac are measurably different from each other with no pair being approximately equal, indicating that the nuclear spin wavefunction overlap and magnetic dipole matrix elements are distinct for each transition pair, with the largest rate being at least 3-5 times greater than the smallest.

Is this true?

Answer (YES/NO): YES